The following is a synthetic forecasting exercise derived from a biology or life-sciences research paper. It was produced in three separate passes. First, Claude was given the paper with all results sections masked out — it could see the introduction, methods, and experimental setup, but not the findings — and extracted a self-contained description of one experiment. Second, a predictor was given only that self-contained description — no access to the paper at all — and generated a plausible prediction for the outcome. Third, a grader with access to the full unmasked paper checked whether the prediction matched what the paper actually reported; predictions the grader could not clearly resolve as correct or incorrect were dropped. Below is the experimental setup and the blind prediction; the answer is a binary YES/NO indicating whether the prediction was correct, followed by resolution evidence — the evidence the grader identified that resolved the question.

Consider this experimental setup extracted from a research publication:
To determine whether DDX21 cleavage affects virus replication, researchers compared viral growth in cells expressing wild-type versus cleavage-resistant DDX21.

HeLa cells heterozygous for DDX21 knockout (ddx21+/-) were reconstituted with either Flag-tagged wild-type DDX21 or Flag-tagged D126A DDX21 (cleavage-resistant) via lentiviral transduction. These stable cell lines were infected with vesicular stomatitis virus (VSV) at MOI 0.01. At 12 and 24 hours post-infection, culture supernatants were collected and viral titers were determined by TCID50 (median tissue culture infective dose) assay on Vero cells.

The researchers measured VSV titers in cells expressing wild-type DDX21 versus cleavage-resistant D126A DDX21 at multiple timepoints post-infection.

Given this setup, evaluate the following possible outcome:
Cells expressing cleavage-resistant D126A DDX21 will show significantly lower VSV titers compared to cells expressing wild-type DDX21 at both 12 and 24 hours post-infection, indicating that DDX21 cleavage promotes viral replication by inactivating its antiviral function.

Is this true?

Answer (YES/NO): NO